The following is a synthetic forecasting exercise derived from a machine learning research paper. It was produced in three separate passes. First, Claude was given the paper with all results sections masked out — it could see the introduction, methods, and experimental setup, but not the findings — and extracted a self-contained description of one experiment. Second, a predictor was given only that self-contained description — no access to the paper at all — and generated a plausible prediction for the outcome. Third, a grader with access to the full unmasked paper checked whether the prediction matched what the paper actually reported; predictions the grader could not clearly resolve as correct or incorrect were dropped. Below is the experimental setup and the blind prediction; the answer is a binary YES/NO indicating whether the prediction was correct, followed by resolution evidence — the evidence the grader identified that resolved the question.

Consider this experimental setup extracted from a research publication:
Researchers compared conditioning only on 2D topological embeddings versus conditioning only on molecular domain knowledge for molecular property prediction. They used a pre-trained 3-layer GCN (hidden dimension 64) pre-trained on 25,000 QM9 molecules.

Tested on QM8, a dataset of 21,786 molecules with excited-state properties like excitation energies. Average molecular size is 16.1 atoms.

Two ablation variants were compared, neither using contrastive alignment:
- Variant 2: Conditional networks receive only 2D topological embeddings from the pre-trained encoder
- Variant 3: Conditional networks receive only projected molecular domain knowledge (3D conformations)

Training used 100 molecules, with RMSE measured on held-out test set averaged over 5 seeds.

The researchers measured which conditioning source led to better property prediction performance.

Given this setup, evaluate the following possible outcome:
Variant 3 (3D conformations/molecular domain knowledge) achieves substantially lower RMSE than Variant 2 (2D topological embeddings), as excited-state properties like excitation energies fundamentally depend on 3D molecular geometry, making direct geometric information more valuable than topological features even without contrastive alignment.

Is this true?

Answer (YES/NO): NO